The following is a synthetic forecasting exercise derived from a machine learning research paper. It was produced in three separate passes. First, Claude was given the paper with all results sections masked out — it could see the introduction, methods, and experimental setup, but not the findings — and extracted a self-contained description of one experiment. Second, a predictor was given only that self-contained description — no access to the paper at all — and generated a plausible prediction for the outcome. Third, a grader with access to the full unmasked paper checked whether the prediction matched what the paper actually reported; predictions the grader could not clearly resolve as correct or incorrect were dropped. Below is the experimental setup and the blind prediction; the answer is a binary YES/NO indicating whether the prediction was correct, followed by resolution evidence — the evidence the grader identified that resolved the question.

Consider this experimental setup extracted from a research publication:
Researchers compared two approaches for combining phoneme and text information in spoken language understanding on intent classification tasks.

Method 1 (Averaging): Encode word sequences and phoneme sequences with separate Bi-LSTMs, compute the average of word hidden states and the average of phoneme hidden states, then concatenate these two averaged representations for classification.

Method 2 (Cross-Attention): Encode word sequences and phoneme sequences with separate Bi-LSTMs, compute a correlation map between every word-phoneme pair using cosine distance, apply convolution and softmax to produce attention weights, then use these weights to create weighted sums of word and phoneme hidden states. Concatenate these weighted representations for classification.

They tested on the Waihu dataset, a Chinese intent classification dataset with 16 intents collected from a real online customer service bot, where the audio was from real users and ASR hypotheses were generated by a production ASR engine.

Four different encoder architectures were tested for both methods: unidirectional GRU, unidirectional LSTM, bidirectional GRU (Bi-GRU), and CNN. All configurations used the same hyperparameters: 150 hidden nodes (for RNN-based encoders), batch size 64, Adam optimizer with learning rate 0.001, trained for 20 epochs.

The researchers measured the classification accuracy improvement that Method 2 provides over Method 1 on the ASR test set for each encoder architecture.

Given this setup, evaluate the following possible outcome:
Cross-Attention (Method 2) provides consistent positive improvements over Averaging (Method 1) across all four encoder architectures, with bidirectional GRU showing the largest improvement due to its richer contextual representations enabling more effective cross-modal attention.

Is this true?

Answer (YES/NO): NO